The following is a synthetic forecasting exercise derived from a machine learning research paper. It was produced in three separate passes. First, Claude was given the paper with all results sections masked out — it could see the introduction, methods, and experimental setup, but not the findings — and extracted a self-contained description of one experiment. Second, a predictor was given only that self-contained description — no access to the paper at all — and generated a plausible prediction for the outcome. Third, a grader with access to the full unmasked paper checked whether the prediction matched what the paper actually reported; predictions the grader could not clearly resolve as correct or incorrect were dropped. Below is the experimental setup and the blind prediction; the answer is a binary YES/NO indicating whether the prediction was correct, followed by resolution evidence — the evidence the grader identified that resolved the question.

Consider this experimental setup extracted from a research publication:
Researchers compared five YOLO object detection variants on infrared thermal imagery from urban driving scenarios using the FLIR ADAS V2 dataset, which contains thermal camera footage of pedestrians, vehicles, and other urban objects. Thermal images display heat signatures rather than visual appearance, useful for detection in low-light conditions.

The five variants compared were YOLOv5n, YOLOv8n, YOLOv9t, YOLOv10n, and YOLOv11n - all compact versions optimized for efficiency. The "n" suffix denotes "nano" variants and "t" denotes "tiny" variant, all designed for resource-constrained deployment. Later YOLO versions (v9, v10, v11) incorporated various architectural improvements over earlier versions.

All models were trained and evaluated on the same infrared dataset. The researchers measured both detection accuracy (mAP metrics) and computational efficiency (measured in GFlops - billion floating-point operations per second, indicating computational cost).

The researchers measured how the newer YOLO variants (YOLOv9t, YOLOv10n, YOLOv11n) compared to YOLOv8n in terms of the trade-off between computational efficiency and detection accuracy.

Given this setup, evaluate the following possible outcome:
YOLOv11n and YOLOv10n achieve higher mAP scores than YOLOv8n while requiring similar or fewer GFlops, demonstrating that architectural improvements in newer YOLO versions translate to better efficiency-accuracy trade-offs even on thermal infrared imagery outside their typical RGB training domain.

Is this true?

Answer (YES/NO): NO